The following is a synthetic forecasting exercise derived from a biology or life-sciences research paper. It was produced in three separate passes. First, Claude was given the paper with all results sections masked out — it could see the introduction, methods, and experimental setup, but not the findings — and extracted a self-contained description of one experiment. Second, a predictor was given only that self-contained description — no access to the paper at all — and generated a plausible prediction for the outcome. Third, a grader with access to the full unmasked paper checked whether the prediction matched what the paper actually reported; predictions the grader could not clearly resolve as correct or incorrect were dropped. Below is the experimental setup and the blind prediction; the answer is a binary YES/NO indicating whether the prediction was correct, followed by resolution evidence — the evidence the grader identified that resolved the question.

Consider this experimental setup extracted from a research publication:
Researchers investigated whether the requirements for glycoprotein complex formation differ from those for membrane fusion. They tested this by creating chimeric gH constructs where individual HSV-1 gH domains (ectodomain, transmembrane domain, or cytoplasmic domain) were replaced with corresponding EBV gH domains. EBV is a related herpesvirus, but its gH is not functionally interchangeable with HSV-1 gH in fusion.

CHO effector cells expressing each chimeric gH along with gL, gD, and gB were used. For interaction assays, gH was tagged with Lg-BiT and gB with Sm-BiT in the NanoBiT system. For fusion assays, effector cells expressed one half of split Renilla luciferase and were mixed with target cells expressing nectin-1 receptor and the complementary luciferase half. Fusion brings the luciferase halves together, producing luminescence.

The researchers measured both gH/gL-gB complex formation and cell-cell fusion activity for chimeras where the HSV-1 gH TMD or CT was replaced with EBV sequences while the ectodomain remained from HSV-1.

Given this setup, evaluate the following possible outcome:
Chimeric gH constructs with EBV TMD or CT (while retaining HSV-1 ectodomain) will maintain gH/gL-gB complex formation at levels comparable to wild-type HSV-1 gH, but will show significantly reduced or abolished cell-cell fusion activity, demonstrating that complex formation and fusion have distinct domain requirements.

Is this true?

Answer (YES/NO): YES